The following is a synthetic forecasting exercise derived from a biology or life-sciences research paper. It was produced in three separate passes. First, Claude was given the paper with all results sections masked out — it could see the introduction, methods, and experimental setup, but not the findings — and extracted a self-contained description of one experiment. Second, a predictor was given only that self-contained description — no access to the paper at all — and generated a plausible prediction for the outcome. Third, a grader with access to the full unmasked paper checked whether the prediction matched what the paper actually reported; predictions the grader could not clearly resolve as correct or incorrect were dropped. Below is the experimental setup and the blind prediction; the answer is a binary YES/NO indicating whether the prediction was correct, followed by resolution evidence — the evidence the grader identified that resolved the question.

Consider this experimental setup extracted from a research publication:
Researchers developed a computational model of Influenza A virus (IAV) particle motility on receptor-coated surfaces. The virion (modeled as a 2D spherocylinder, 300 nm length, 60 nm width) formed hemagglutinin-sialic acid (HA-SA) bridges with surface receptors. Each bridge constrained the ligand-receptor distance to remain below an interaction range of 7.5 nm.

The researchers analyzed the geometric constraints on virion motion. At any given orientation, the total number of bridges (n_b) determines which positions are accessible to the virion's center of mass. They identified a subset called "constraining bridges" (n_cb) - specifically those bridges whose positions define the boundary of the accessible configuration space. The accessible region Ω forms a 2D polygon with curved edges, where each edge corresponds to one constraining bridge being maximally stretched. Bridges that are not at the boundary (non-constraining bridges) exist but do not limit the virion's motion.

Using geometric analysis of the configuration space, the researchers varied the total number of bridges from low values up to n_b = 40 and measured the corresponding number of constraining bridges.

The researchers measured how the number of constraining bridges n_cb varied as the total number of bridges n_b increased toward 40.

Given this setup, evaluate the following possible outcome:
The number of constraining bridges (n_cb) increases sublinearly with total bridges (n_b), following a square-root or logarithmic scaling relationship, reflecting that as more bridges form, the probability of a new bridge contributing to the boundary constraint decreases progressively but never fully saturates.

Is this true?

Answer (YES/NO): NO